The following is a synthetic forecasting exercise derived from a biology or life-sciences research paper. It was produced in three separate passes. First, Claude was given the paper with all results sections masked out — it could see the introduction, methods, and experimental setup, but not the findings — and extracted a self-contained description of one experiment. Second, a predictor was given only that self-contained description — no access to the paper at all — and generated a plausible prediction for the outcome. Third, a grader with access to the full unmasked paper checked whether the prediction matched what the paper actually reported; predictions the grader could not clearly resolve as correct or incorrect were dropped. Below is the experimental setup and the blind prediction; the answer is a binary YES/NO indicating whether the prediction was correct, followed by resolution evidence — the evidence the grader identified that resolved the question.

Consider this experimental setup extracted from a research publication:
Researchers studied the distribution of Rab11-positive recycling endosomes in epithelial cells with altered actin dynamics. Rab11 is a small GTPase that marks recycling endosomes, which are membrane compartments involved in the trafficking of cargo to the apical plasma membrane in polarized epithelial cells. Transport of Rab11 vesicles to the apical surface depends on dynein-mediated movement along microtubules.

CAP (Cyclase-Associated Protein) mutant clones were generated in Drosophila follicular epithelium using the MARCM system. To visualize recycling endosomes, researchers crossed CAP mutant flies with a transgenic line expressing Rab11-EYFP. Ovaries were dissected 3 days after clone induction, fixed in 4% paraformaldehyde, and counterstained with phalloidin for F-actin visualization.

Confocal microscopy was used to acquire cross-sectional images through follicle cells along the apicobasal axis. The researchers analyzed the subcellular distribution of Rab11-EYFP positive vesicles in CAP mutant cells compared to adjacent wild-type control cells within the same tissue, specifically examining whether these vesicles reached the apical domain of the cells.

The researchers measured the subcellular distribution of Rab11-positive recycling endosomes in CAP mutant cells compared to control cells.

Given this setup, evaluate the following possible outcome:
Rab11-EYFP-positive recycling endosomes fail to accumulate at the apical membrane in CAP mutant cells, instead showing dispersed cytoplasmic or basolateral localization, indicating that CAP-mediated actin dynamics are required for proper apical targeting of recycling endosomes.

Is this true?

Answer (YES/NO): NO